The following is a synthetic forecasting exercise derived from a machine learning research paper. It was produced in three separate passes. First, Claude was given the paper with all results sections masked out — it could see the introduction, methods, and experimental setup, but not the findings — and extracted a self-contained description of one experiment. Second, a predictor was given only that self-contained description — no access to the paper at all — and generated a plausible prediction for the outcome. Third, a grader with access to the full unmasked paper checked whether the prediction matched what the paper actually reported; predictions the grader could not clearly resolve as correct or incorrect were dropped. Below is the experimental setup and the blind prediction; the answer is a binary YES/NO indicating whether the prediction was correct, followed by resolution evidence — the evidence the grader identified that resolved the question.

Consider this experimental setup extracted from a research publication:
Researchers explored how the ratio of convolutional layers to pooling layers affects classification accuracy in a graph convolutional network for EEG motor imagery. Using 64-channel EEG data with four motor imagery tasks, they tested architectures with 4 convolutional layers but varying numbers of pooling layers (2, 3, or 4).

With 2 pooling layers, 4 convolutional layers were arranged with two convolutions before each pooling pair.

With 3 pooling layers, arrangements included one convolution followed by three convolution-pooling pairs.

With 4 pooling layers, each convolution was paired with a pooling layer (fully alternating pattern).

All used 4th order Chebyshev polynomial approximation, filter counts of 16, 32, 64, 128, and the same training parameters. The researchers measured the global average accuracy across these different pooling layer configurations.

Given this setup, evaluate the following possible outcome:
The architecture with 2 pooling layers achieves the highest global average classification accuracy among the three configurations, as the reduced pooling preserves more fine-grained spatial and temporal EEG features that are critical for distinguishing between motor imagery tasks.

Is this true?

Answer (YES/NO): NO